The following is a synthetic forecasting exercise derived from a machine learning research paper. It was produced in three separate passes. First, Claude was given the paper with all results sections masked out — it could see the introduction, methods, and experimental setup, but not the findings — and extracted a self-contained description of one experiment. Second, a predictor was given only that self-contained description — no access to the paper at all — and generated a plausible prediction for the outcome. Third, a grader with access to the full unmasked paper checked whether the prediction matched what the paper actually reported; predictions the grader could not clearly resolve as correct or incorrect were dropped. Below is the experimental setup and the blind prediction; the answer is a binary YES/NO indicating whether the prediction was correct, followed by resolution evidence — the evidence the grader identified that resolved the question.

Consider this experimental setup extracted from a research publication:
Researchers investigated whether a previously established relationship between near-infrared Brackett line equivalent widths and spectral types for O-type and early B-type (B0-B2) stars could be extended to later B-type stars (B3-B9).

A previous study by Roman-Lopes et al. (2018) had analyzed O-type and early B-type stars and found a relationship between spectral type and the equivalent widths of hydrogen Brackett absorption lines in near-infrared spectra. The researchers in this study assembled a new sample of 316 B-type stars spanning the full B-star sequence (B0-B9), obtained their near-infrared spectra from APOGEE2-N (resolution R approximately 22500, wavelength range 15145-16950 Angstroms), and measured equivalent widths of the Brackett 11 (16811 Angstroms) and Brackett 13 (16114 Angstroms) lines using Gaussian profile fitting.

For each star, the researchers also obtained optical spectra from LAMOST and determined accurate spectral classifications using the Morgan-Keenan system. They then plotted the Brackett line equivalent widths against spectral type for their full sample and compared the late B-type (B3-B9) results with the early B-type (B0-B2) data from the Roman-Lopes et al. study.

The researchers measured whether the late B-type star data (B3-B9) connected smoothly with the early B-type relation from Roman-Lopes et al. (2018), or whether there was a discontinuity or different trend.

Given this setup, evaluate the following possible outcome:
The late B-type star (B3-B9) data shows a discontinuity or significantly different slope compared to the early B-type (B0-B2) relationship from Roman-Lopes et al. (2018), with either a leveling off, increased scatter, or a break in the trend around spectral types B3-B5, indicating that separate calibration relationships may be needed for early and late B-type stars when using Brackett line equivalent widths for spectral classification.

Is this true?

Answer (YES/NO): NO